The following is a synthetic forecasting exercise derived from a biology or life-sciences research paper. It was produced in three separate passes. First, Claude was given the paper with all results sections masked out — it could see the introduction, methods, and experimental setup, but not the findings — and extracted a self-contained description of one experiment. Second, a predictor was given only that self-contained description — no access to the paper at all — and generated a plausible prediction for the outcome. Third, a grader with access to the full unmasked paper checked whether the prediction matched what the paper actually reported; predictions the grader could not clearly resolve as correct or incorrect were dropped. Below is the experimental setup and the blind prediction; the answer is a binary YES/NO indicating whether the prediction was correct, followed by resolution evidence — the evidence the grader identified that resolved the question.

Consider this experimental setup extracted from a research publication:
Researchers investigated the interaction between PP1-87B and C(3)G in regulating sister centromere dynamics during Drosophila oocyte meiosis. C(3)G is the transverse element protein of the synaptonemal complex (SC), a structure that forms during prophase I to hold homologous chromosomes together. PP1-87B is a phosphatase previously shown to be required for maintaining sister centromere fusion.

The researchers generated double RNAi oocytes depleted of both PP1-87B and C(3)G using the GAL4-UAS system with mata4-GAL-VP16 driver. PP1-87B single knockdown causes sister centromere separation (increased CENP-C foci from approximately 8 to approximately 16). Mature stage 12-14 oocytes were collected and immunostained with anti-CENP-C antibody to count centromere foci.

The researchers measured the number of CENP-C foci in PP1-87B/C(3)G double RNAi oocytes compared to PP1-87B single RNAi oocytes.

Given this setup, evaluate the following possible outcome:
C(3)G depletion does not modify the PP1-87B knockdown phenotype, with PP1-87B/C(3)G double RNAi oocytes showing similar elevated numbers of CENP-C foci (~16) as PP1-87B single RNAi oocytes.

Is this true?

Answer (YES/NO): NO